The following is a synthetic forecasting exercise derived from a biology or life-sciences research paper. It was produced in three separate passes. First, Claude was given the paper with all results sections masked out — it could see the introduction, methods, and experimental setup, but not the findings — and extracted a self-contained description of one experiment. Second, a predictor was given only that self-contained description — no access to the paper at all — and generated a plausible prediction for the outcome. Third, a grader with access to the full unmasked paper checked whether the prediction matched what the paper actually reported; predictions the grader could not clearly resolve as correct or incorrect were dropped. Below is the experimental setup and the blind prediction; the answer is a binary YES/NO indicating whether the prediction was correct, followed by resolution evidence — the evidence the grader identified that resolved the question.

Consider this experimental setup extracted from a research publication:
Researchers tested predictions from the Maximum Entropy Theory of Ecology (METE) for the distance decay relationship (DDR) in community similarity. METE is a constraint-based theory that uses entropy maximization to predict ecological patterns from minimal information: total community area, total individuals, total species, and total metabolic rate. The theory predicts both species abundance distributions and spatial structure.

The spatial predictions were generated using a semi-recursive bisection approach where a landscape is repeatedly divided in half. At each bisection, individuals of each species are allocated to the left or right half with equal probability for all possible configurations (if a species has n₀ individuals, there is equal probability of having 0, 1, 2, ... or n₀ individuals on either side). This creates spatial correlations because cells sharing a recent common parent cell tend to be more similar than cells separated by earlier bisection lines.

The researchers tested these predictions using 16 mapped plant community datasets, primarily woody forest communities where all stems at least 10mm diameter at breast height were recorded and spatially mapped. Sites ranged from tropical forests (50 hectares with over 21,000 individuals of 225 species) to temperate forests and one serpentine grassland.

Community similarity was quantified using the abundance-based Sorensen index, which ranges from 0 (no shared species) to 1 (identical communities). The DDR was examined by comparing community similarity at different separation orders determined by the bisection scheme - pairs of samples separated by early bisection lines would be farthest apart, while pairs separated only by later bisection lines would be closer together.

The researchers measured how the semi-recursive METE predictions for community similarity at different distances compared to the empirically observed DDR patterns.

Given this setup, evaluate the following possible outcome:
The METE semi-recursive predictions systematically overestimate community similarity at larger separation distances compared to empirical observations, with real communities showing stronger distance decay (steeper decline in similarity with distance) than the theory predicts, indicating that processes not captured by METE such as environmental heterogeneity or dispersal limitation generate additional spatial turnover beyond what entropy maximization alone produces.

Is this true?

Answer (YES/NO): NO